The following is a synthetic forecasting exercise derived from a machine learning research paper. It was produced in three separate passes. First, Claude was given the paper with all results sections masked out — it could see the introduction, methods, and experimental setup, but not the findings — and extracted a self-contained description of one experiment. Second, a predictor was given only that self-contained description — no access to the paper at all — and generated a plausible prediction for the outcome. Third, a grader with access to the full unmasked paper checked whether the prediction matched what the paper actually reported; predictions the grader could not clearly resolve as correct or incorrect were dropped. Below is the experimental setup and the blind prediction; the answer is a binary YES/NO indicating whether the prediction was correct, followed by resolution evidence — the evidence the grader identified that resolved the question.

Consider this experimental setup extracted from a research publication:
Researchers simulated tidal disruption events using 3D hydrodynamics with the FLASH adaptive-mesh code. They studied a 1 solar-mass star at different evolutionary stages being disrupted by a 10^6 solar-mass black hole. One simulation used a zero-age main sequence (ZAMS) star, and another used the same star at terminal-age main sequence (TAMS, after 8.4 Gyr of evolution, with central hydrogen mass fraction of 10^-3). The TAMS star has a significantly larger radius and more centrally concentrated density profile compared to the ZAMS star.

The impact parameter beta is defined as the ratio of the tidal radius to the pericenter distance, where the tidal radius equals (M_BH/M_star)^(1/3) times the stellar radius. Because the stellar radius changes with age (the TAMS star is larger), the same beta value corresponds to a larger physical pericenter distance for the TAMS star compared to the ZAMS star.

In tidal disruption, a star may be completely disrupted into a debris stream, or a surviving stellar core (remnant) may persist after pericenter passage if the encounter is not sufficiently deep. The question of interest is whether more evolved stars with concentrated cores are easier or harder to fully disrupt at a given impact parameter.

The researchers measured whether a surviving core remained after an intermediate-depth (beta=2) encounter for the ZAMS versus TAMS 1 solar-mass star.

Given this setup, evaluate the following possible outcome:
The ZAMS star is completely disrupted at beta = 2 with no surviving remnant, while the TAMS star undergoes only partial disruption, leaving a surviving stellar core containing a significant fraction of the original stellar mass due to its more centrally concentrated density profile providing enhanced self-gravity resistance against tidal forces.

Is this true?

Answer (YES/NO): YES